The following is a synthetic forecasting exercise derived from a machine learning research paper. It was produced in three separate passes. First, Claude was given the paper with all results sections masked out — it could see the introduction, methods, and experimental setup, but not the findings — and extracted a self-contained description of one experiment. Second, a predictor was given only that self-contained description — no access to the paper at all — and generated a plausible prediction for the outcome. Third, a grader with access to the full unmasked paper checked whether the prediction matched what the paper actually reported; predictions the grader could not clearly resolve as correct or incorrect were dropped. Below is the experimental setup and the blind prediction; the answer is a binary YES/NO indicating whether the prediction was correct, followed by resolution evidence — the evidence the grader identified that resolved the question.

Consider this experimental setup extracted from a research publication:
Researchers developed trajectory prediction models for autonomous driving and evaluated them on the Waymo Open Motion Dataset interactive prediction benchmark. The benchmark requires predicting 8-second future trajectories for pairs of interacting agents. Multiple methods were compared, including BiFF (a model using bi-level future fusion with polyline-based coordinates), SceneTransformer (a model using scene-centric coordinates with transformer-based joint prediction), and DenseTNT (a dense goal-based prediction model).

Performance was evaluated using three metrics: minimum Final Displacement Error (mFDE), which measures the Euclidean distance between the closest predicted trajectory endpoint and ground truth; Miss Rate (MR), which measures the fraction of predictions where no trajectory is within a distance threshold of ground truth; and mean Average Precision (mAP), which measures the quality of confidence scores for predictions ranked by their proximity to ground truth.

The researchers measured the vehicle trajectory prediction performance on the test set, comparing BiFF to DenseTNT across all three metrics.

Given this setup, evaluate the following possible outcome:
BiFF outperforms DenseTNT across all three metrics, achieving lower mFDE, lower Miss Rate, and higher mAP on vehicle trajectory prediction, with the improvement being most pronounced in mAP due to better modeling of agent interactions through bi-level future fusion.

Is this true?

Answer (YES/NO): NO